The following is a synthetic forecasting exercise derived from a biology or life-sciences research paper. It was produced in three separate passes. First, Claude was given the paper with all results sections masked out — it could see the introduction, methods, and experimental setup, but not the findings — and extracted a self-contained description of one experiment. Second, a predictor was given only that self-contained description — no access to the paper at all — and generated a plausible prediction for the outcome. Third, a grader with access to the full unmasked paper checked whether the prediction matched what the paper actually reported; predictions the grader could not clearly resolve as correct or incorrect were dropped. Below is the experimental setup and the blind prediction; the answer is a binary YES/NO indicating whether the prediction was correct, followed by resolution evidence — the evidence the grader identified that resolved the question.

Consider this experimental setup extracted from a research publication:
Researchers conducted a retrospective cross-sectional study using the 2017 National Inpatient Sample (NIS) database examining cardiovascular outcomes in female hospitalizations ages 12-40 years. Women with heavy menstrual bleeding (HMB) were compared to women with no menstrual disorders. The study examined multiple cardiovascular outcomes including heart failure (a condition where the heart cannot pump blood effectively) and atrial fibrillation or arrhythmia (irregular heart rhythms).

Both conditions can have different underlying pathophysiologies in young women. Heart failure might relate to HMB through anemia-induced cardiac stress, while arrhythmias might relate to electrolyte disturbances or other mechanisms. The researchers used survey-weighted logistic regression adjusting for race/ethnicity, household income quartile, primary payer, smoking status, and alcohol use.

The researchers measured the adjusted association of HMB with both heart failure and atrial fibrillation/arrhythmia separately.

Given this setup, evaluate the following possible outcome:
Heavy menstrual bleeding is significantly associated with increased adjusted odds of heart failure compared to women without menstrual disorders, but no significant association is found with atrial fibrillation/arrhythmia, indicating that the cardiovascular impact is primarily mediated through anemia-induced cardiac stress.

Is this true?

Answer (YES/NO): NO